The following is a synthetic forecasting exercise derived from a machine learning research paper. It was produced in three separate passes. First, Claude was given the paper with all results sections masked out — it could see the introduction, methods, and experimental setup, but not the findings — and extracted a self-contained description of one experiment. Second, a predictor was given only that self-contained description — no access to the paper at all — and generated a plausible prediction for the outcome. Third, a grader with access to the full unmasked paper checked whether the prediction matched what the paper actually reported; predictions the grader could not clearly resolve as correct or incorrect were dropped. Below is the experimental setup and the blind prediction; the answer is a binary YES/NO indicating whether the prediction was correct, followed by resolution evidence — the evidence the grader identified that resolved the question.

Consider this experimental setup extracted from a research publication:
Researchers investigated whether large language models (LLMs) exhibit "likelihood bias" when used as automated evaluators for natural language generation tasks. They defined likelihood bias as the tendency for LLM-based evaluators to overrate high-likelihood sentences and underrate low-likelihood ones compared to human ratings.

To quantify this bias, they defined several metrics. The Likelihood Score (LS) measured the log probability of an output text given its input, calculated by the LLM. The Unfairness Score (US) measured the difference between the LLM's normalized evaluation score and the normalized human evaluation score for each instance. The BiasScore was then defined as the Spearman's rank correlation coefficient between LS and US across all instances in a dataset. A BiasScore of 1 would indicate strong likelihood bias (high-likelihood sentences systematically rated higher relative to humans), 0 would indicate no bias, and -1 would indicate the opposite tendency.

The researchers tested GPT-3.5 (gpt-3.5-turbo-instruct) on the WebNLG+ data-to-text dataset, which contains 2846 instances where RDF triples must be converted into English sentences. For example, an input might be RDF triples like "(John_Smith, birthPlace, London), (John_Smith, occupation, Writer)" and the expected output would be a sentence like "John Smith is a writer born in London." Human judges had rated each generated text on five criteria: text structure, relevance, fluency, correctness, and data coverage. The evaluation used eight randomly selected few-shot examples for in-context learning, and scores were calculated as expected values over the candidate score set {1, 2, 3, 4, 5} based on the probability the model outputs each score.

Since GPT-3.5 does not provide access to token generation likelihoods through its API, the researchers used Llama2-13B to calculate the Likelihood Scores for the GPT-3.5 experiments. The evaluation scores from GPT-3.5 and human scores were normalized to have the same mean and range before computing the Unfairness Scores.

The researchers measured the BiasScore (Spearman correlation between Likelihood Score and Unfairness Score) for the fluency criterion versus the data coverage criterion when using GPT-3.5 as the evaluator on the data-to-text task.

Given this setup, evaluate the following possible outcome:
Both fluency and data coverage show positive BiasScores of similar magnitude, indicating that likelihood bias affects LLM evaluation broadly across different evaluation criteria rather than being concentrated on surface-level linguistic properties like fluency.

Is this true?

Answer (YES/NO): NO